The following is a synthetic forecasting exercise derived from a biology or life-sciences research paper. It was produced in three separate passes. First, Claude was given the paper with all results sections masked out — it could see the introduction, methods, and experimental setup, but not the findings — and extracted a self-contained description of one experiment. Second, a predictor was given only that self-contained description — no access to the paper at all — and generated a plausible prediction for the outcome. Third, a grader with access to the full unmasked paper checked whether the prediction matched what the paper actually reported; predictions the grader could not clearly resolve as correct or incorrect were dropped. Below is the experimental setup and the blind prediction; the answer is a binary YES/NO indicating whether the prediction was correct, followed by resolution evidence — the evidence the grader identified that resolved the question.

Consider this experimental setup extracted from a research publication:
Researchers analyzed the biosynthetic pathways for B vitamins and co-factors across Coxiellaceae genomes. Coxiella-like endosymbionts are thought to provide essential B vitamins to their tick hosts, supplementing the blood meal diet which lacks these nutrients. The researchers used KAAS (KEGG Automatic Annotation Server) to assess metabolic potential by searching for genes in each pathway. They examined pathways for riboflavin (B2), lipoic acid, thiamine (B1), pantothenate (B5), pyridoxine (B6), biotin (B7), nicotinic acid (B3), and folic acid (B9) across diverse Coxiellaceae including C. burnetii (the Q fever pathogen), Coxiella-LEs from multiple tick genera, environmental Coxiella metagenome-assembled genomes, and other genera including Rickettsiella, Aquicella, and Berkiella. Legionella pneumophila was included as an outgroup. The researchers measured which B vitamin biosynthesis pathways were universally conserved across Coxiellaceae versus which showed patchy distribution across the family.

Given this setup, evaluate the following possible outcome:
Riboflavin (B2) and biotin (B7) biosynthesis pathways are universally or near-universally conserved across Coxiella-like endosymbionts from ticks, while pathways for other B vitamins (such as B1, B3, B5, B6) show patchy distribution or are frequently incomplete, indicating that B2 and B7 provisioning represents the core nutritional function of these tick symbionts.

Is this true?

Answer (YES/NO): NO